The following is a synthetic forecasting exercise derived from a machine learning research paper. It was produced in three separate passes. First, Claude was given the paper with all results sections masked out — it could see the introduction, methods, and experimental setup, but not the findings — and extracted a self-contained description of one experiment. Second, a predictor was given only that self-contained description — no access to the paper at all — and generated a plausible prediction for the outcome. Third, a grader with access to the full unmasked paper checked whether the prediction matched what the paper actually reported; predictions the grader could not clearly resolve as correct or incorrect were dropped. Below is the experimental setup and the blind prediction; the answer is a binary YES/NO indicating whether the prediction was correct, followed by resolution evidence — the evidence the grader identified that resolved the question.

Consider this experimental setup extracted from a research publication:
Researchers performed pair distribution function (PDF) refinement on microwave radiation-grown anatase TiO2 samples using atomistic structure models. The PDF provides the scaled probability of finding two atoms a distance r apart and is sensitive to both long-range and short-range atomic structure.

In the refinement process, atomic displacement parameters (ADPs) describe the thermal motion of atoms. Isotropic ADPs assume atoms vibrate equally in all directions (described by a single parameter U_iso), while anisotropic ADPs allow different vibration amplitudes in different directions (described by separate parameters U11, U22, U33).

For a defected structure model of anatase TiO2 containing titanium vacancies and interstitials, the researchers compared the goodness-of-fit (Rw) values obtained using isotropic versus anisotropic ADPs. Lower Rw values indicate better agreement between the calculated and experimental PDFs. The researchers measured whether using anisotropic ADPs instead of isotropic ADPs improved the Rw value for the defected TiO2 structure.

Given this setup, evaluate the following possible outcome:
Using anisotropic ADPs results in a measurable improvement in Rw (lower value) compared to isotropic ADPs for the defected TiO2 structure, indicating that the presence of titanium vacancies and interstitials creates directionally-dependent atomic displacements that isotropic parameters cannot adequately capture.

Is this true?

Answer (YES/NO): NO